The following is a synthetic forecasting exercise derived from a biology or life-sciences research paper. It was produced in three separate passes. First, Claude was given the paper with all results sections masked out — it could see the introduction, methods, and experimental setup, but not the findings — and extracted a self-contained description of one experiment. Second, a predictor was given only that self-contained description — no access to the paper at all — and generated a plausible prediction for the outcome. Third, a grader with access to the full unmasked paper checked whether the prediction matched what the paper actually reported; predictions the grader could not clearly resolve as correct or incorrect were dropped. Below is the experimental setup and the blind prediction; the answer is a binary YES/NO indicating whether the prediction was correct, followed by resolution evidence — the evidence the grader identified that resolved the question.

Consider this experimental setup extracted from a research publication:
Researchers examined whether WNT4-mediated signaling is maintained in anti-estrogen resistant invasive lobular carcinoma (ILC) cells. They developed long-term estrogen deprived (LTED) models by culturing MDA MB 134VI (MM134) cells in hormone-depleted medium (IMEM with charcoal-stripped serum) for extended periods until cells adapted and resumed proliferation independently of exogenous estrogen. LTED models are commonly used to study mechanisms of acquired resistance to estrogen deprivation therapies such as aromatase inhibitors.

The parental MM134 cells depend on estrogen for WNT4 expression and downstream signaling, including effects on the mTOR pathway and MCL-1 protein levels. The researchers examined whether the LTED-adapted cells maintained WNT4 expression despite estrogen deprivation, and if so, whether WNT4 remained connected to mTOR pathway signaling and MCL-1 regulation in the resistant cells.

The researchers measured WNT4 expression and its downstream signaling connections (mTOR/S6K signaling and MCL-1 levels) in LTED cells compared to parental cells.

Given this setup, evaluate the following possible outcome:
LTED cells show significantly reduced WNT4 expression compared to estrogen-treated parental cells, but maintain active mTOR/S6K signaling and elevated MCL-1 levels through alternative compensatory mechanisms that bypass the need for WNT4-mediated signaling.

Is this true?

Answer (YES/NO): NO